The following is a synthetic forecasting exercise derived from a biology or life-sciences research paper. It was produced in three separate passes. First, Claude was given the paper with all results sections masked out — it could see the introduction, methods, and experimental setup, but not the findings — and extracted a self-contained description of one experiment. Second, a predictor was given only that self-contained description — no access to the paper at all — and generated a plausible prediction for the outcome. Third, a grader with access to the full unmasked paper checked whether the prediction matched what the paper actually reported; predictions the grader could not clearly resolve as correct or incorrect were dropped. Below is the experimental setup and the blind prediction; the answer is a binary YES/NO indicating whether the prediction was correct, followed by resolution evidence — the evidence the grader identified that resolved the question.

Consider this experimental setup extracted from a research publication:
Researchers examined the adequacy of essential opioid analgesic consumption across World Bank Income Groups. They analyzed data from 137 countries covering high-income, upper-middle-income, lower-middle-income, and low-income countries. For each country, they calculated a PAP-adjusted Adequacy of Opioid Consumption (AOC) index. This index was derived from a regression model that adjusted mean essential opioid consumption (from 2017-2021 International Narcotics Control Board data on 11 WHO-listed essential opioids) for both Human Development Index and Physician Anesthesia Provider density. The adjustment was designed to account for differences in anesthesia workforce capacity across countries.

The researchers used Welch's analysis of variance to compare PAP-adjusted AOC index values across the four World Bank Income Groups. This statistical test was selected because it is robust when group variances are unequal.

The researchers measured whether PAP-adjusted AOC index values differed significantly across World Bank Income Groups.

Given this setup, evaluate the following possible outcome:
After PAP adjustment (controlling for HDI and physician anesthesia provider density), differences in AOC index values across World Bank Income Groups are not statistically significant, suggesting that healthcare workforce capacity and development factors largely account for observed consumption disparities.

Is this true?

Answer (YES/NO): NO